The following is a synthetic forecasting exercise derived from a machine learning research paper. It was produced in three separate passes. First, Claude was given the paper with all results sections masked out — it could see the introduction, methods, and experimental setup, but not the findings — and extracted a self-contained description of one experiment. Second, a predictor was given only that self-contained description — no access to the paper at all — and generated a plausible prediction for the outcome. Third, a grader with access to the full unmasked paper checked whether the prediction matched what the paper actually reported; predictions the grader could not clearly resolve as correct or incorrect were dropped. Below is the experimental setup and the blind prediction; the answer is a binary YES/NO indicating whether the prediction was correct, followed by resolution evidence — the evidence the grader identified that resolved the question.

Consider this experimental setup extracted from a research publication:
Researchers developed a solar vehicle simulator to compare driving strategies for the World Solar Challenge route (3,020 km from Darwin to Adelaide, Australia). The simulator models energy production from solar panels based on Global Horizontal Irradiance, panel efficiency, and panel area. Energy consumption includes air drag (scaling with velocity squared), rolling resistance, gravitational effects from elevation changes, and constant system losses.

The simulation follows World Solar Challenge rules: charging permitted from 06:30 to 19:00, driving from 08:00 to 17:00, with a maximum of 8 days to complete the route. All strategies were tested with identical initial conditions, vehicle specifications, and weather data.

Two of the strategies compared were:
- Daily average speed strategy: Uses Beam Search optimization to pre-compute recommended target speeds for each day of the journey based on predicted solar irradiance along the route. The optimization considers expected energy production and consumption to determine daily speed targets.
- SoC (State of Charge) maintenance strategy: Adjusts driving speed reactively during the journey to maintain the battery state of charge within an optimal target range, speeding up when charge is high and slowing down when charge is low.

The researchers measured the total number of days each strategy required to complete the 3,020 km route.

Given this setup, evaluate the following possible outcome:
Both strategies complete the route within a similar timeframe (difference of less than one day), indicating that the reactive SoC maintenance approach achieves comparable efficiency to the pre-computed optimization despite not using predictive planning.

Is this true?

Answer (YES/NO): YES